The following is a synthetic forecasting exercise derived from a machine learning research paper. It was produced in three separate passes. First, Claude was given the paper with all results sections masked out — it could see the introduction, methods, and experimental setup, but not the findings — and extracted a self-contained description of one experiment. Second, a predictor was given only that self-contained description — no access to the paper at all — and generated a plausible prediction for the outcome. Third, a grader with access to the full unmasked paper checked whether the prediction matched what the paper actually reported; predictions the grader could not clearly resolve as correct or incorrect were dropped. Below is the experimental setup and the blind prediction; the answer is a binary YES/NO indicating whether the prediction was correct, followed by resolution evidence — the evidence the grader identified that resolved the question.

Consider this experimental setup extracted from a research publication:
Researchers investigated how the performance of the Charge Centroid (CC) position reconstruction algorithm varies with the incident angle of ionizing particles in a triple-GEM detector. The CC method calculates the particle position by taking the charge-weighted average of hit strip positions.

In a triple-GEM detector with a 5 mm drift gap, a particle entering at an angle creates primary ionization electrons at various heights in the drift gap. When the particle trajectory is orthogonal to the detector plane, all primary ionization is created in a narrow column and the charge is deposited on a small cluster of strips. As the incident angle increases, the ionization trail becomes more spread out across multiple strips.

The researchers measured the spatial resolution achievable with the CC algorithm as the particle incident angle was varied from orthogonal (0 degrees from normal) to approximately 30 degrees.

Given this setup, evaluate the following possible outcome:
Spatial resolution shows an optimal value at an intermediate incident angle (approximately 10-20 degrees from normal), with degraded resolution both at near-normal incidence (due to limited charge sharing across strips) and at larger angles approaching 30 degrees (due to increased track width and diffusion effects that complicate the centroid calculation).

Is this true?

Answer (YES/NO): NO